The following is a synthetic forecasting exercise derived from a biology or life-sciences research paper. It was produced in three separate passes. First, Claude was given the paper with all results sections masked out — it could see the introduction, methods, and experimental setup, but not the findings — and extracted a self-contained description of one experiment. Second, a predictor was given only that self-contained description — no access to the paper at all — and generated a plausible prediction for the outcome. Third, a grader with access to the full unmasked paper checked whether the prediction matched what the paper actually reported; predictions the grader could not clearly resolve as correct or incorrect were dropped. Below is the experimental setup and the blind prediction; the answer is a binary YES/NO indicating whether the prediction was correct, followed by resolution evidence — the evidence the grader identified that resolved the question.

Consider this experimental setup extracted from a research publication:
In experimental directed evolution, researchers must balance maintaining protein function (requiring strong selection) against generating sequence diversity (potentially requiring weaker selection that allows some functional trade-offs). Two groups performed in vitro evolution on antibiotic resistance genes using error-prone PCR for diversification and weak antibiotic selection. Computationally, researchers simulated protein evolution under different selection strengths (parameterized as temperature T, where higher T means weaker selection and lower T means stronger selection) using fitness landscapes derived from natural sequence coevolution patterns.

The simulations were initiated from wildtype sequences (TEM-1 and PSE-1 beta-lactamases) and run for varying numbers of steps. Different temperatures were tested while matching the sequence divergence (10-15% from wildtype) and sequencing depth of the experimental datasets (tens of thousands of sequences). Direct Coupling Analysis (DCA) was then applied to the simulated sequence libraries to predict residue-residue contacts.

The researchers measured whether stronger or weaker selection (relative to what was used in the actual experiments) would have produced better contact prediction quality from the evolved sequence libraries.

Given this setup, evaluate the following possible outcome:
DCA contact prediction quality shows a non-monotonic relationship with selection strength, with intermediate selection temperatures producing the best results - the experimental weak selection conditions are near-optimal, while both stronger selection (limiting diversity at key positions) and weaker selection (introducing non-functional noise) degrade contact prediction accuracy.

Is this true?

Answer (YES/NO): NO